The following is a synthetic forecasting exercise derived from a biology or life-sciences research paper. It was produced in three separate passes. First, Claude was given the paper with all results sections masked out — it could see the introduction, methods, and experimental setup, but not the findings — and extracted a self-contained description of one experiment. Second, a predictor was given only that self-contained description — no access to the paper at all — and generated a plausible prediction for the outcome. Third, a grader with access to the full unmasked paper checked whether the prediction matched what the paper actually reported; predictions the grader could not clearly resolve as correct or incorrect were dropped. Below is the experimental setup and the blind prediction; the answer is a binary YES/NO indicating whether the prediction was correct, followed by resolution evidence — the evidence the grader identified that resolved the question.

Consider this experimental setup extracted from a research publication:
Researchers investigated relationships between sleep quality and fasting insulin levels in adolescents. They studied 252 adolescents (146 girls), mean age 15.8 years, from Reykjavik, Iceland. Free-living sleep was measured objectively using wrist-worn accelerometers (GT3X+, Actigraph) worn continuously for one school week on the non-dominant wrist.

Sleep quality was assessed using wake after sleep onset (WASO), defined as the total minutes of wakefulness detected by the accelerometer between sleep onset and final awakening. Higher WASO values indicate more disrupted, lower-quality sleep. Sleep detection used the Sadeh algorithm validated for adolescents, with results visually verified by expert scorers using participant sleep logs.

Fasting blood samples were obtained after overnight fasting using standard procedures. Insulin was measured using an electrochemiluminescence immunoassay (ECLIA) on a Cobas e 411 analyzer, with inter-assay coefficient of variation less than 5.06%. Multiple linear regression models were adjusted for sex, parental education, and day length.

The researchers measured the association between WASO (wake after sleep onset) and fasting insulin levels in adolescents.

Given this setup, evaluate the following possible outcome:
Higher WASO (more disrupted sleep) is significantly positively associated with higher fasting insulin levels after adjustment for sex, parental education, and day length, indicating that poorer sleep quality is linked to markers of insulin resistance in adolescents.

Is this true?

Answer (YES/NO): NO